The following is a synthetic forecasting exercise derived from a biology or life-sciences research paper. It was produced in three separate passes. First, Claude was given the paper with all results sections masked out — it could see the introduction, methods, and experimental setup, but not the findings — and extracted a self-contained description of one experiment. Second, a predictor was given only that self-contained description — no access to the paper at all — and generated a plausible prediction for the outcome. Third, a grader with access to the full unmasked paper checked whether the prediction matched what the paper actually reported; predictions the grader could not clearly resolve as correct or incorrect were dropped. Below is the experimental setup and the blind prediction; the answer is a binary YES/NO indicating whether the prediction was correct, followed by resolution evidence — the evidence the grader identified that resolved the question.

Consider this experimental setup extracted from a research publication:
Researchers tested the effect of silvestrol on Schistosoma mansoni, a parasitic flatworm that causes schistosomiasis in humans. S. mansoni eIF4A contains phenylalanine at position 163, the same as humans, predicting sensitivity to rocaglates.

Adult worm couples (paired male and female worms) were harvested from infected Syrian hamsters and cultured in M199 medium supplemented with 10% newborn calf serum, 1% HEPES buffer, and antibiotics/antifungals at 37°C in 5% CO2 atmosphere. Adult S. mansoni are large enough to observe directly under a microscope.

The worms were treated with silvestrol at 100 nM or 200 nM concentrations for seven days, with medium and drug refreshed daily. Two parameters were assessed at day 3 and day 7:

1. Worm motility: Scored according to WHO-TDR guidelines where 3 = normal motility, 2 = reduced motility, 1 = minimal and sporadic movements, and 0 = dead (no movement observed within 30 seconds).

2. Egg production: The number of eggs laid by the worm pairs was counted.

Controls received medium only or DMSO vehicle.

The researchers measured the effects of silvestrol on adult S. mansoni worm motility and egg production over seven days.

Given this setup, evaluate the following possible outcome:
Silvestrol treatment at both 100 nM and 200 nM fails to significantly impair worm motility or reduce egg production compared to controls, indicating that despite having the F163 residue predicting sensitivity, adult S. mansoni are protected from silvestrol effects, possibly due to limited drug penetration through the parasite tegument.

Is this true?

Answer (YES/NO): NO